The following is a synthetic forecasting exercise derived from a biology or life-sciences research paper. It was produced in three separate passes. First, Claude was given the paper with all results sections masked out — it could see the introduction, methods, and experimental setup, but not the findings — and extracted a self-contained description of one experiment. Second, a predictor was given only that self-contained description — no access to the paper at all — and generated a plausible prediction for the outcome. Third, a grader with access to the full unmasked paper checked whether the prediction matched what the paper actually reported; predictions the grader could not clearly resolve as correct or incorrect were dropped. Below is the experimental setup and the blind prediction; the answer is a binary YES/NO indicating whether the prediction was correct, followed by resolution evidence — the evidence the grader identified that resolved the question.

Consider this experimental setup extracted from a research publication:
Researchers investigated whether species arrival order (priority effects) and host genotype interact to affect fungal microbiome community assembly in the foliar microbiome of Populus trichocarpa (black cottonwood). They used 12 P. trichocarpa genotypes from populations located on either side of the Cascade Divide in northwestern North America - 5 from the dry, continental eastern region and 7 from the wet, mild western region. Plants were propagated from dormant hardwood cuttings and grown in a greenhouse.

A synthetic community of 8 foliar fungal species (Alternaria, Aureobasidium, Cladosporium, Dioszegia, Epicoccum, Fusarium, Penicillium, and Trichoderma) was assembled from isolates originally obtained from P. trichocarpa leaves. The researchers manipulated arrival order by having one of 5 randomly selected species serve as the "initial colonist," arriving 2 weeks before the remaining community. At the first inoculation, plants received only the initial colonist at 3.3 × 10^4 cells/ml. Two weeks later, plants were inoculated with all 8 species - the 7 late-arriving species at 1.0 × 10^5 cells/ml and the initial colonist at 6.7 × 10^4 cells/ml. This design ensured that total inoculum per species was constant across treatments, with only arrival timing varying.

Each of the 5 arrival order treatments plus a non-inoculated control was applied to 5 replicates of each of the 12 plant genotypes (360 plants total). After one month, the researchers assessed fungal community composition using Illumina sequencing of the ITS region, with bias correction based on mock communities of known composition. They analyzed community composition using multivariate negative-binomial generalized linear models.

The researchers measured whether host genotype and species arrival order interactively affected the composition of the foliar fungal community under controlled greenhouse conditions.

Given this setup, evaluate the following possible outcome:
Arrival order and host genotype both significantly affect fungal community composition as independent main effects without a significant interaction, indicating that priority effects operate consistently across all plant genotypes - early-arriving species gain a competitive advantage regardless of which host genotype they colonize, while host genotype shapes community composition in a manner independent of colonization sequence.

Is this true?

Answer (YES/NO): NO